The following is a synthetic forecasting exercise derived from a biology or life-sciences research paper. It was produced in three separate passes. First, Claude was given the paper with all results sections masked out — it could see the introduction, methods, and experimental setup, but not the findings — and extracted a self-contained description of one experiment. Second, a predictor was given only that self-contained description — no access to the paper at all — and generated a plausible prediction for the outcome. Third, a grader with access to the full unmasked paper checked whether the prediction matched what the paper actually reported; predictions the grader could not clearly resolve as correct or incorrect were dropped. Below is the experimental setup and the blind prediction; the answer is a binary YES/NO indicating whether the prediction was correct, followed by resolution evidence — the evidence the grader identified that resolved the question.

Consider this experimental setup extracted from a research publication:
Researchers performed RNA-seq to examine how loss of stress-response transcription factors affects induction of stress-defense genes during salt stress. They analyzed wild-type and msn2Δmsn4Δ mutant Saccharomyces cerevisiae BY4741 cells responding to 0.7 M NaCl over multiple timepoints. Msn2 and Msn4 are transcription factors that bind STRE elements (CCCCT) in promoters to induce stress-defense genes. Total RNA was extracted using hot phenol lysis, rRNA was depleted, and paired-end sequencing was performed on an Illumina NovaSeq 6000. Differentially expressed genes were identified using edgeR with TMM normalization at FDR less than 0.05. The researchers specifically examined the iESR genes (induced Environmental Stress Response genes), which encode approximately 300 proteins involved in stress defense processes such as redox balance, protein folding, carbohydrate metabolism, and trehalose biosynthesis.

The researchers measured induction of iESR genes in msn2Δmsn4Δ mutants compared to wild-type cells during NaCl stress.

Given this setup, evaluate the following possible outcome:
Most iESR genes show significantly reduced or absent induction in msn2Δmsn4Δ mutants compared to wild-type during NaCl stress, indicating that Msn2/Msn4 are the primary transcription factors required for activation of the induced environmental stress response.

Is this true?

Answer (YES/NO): NO